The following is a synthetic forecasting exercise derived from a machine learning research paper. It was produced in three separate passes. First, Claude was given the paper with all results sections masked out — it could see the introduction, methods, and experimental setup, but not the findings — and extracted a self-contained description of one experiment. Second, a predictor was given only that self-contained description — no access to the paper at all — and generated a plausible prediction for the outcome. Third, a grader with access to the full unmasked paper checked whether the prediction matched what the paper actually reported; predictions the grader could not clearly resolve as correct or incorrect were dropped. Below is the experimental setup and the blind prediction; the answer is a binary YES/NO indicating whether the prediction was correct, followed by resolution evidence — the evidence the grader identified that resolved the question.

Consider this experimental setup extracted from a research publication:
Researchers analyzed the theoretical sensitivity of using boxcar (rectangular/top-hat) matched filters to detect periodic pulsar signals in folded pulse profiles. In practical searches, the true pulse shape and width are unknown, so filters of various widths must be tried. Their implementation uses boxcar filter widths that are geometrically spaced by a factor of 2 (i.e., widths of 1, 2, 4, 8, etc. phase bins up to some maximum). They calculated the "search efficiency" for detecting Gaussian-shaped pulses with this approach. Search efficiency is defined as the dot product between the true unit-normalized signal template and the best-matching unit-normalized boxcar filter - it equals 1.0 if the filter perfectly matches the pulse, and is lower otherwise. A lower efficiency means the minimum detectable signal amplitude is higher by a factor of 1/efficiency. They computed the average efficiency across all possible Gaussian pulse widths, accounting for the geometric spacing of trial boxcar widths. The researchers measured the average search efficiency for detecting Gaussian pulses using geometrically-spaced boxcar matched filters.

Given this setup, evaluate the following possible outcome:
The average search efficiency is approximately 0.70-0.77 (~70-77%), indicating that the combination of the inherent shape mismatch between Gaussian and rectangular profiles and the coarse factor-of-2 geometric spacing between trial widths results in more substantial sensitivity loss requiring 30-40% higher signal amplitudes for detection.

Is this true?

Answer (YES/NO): NO